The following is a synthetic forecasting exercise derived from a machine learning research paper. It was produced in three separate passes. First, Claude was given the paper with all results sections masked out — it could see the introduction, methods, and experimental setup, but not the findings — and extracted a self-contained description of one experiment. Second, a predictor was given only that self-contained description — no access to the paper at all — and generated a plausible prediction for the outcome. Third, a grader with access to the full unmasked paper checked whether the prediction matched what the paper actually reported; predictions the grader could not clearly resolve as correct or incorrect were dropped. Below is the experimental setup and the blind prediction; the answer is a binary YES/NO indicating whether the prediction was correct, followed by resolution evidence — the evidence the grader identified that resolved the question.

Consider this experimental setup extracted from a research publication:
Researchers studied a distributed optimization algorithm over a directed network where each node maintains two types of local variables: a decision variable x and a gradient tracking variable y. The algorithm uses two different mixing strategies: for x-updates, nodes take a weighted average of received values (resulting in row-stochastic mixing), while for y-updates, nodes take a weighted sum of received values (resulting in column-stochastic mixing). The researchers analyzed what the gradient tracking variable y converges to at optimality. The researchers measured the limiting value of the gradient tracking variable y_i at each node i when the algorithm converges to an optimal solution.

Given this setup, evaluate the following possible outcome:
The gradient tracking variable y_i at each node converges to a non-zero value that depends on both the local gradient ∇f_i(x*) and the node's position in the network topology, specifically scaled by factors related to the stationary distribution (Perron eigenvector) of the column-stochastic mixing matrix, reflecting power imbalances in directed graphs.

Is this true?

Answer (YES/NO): NO